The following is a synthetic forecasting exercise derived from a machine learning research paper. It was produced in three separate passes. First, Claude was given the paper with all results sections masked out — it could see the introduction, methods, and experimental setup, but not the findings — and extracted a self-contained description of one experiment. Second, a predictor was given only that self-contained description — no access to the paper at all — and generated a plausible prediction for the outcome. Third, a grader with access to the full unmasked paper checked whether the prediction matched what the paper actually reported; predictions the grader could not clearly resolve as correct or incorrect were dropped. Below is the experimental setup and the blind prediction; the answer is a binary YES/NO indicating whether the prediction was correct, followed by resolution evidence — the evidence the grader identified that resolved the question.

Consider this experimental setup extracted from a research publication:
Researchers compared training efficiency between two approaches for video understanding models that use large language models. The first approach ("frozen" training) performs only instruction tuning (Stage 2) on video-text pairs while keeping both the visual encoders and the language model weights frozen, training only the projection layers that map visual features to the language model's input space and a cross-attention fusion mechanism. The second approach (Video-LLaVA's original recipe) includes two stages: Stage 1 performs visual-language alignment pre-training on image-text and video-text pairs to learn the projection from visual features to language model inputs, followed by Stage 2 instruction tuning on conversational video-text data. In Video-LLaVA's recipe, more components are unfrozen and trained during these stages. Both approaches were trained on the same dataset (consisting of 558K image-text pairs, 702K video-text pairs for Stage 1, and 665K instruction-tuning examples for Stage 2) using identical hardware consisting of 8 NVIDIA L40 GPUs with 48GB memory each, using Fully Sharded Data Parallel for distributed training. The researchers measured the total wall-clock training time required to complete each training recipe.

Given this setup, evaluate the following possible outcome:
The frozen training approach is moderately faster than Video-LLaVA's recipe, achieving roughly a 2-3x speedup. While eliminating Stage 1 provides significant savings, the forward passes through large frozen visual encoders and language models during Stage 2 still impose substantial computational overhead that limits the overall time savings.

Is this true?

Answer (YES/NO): YES